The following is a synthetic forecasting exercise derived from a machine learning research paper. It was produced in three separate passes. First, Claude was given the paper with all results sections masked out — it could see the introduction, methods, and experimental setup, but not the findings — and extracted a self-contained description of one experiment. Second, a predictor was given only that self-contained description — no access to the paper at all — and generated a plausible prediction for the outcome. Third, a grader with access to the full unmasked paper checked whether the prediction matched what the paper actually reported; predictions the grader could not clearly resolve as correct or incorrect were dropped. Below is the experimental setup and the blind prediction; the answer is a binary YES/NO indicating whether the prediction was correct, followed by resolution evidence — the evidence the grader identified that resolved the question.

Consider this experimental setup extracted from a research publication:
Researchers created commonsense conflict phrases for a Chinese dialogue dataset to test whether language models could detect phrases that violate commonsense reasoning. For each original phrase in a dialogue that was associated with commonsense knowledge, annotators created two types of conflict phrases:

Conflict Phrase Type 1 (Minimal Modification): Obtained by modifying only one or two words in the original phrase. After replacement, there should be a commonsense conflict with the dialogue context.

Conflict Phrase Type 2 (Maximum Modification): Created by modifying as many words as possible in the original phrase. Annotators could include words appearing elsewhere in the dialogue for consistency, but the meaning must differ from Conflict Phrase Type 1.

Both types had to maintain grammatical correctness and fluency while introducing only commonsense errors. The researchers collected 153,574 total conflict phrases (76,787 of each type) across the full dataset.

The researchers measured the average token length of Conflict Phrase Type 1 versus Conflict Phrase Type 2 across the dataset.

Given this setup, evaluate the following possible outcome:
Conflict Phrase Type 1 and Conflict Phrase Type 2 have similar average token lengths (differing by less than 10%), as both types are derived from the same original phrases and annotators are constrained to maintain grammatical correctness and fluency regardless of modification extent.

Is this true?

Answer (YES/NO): YES